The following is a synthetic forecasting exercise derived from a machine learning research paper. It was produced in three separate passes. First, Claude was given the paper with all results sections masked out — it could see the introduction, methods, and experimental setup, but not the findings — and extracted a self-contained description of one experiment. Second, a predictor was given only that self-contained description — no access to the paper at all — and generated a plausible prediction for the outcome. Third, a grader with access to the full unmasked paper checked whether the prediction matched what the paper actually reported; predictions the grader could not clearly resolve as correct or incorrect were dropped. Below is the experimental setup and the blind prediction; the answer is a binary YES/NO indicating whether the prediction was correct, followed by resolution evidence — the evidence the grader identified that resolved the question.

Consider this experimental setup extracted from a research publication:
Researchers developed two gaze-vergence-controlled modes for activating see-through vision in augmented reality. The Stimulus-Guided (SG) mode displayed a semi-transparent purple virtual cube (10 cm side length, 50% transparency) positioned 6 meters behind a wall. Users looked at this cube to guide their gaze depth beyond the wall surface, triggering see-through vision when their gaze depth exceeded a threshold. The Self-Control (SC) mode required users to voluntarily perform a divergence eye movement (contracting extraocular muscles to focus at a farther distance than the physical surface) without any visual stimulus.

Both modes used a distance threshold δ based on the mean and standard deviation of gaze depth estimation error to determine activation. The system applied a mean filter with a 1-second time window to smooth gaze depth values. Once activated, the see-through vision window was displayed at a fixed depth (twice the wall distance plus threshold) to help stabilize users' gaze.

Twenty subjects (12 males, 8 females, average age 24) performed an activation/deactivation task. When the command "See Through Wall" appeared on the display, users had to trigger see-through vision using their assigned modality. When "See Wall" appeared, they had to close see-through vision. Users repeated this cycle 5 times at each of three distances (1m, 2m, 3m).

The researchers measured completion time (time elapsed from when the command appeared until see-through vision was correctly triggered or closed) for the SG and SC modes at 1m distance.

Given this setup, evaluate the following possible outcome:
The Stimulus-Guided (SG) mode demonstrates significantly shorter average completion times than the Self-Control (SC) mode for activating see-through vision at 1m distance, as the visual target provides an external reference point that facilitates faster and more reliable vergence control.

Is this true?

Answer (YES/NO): NO